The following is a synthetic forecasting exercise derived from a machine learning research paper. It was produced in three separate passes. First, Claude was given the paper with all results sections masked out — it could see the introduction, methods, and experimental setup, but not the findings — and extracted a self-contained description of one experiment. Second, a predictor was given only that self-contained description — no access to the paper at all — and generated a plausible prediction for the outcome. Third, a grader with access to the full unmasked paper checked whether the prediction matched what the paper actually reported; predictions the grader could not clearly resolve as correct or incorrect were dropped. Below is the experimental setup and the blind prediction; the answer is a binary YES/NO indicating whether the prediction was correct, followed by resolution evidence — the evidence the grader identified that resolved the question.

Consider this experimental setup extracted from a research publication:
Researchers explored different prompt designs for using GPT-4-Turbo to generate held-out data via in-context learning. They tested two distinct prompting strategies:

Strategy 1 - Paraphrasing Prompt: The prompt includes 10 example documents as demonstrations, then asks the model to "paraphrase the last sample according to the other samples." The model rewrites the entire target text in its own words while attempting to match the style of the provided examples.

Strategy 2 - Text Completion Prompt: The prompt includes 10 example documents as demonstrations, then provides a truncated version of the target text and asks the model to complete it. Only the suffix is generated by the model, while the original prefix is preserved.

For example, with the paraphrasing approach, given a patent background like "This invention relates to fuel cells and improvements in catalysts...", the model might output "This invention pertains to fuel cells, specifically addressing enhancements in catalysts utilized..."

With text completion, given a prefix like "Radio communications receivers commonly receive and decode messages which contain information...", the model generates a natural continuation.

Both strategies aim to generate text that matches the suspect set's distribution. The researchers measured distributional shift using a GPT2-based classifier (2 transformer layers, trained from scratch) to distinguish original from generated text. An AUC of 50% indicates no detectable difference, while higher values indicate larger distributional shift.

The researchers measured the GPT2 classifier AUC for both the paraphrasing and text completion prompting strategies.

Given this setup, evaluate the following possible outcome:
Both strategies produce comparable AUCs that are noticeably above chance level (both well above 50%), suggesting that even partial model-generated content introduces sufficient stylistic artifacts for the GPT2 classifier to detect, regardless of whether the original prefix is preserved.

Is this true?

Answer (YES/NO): YES